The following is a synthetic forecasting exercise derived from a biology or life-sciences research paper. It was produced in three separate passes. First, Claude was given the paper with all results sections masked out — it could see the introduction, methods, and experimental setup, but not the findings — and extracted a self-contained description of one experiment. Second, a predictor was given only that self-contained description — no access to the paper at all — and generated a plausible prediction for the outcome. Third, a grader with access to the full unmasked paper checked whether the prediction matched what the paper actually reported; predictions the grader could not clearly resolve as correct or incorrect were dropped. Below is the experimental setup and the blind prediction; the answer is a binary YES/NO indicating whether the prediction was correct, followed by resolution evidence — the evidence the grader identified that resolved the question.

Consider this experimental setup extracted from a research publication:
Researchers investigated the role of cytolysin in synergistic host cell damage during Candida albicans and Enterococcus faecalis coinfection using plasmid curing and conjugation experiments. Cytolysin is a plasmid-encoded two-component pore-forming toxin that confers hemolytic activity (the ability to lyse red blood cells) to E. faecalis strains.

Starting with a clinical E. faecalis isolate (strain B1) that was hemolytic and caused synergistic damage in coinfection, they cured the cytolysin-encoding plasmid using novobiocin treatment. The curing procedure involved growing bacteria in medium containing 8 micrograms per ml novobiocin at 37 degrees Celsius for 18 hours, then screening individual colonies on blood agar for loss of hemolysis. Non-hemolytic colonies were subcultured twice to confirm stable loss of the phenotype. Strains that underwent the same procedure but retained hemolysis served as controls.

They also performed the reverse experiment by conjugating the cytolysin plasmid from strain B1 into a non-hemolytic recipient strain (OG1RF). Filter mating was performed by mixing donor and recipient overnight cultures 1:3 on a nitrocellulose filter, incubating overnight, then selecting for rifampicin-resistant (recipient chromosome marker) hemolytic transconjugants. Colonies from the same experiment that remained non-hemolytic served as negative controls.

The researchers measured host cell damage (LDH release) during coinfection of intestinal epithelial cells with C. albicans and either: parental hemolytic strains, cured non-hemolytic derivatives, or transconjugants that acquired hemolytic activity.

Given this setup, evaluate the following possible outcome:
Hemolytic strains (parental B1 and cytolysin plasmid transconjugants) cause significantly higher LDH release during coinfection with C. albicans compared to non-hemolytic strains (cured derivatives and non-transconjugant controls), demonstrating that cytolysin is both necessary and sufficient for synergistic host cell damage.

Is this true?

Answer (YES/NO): YES